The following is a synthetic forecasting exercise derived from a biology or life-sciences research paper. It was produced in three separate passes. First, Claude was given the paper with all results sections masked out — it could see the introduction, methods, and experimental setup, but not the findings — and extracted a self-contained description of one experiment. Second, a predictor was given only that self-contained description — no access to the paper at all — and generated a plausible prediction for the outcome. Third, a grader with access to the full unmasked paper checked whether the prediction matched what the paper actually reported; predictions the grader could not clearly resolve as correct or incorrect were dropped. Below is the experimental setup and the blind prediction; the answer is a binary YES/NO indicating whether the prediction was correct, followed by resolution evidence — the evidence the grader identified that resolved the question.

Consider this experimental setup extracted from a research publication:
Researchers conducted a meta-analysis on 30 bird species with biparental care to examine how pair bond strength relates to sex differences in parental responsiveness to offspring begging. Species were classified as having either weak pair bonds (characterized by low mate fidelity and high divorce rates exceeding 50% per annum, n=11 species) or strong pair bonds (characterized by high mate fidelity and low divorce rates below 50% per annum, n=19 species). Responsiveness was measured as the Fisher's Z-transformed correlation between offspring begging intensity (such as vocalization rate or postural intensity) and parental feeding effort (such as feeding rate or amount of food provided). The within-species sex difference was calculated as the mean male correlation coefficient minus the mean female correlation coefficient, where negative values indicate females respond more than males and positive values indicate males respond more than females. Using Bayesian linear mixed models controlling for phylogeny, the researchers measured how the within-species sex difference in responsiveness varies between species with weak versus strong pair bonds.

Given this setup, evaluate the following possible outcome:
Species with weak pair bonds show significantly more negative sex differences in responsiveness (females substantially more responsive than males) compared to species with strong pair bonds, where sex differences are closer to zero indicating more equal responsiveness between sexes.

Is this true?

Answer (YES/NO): NO